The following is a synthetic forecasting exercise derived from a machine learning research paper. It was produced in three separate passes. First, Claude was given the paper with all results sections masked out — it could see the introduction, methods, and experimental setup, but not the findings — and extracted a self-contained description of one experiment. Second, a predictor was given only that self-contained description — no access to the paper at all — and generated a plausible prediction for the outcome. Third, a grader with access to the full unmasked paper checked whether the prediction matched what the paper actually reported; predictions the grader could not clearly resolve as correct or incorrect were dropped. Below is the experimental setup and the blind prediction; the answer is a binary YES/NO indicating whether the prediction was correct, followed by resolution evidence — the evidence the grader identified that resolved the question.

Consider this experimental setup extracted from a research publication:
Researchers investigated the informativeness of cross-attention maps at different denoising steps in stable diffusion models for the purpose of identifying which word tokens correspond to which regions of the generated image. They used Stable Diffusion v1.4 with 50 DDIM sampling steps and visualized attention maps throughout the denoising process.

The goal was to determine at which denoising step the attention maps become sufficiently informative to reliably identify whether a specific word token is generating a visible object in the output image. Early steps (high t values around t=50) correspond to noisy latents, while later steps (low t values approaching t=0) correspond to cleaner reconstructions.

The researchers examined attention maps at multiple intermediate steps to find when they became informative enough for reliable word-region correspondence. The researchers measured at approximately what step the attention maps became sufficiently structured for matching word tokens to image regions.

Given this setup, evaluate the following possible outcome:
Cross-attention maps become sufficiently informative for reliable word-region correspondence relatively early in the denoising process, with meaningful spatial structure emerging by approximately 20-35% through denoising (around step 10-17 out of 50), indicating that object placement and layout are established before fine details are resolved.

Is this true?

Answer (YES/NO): YES